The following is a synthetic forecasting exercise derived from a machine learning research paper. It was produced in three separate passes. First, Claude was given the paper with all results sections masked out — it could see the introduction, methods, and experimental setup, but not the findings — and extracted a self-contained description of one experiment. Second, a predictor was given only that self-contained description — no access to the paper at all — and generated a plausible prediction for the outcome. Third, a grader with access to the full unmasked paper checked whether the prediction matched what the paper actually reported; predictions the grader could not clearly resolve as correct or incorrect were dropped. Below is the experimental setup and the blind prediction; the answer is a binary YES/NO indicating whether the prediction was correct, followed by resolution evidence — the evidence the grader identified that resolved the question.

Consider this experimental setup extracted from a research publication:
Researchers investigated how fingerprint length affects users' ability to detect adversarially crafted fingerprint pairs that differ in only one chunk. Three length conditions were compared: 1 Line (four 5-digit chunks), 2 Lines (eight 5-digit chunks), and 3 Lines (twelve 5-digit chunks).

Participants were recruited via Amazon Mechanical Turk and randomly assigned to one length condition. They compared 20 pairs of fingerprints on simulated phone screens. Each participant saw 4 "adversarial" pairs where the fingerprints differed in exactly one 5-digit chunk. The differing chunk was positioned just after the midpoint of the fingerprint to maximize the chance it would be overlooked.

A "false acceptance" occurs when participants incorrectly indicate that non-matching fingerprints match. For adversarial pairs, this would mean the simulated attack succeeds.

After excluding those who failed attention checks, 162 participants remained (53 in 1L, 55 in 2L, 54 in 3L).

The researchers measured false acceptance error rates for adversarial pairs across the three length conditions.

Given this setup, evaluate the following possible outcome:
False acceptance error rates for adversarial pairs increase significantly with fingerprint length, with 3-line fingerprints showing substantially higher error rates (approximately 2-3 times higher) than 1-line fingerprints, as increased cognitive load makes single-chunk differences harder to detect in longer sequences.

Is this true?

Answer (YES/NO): YES